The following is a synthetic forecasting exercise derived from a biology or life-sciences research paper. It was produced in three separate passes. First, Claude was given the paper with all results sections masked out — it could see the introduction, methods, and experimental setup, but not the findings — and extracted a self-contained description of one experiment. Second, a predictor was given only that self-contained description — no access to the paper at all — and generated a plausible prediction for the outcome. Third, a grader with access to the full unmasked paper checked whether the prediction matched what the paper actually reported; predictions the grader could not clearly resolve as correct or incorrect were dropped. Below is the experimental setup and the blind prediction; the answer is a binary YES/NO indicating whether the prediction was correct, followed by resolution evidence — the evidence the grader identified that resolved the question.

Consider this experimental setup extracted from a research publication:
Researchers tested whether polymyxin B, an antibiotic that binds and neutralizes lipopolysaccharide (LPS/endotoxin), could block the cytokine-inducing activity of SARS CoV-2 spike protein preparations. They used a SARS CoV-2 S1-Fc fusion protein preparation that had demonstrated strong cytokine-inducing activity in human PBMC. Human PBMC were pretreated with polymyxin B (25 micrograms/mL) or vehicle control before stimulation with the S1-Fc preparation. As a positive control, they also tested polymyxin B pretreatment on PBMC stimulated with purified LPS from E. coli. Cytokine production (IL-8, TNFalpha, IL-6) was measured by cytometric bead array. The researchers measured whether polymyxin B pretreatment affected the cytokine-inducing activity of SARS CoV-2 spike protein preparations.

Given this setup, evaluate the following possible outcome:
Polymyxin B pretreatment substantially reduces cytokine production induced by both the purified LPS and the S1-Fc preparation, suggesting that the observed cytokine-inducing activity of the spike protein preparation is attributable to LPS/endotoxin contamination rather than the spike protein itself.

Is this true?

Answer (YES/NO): YES